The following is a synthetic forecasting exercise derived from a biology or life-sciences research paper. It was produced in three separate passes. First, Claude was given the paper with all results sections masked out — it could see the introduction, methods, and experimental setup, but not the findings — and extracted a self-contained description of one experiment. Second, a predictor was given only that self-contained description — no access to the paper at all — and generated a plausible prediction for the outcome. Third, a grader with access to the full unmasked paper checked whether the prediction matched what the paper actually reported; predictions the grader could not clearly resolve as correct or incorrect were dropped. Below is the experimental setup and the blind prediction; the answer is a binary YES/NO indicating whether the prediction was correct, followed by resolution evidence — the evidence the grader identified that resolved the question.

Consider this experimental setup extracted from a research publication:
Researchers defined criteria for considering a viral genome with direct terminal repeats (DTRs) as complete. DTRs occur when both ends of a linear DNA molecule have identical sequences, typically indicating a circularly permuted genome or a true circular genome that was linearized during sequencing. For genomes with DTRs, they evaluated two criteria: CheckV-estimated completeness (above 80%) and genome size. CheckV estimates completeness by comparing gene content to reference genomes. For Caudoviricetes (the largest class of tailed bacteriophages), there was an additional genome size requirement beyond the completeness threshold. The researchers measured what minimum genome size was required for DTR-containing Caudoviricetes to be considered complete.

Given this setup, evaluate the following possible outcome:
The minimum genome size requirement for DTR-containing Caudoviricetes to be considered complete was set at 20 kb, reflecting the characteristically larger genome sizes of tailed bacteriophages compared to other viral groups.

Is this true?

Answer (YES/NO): NO